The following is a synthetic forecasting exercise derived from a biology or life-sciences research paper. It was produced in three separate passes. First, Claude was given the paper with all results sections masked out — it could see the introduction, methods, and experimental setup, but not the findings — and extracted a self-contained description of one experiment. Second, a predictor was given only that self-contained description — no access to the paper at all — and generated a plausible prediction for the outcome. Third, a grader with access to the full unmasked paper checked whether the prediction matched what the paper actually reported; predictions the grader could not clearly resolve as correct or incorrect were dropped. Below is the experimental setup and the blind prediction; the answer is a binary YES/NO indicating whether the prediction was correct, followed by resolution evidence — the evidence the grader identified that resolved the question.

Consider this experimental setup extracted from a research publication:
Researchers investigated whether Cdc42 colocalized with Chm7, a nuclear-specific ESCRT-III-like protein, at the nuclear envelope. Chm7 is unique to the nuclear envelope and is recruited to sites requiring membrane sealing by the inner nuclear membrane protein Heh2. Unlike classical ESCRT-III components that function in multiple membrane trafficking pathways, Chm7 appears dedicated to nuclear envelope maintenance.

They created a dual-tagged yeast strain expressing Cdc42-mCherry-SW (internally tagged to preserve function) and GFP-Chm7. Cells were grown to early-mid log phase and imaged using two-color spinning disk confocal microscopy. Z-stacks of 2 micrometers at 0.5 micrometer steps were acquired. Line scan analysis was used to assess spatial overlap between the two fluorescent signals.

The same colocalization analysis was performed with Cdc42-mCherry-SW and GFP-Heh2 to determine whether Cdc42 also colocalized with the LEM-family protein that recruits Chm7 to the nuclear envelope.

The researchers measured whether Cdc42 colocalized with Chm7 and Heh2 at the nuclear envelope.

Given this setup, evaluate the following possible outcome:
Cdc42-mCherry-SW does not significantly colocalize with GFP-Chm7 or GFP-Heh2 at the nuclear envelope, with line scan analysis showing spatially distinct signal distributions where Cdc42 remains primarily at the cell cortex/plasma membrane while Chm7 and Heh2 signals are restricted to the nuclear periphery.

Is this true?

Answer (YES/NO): NO